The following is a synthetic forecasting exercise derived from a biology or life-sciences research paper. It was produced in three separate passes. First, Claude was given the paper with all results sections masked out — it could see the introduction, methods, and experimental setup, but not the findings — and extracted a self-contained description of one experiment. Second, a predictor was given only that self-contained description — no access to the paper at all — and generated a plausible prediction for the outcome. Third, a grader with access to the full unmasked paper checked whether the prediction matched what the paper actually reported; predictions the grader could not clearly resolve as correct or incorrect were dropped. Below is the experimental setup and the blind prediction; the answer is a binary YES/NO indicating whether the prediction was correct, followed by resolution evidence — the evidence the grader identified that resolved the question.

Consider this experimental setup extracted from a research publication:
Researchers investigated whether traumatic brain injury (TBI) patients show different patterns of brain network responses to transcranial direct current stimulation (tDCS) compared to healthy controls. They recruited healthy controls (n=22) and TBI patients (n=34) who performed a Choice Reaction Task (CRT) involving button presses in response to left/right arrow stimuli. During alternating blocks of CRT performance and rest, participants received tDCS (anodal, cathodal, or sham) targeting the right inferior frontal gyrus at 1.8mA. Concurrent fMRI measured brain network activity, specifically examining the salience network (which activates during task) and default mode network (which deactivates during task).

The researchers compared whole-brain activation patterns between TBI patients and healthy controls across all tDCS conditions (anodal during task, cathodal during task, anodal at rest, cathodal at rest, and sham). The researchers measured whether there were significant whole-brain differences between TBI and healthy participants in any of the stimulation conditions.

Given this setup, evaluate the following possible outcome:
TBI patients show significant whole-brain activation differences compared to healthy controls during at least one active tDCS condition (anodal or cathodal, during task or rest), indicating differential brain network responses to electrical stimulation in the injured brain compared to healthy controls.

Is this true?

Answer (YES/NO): NO